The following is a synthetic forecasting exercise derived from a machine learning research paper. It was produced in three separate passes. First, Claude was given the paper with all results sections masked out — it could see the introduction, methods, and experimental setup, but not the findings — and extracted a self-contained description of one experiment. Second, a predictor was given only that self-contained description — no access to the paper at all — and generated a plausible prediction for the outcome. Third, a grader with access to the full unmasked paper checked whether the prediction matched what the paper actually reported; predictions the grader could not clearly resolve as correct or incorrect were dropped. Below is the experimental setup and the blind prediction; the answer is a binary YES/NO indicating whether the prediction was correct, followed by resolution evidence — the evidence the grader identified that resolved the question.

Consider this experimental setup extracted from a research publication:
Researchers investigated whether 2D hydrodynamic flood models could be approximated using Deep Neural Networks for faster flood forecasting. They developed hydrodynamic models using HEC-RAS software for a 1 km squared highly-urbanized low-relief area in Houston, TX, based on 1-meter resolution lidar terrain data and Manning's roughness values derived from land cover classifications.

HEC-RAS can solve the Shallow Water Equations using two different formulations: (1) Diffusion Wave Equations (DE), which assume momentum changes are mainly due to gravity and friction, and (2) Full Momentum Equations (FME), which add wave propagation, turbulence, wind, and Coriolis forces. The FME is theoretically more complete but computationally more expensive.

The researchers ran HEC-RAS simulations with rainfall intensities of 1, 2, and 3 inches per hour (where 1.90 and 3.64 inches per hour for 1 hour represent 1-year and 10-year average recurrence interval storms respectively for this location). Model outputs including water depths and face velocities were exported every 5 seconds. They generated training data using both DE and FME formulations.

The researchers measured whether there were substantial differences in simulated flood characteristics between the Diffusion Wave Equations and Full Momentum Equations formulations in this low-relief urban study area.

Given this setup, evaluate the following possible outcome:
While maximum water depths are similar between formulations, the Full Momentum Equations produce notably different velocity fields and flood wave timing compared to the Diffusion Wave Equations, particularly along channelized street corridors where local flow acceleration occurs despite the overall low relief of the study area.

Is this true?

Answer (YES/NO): NO